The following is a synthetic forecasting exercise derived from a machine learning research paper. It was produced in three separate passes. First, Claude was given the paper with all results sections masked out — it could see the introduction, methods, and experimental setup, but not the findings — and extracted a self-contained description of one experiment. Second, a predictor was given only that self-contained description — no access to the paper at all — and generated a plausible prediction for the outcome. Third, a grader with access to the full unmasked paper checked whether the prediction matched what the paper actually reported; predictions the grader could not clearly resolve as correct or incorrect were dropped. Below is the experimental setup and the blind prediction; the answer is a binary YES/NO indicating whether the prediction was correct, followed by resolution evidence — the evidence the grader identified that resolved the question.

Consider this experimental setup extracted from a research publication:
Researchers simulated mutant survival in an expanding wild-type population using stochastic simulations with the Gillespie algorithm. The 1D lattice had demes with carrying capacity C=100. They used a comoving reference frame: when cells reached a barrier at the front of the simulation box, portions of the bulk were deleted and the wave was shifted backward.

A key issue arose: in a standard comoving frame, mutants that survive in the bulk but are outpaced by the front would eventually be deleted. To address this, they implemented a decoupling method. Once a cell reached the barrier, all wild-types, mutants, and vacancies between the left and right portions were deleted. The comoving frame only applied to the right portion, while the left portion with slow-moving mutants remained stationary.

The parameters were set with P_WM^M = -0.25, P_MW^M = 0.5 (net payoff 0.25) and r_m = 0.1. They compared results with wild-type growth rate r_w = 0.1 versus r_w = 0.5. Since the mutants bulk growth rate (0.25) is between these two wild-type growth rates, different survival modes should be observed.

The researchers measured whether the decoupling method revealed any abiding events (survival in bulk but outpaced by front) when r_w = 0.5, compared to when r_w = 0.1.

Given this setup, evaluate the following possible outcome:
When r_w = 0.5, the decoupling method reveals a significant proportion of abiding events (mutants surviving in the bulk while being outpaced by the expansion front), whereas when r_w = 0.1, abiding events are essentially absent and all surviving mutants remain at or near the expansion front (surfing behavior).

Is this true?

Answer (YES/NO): YES